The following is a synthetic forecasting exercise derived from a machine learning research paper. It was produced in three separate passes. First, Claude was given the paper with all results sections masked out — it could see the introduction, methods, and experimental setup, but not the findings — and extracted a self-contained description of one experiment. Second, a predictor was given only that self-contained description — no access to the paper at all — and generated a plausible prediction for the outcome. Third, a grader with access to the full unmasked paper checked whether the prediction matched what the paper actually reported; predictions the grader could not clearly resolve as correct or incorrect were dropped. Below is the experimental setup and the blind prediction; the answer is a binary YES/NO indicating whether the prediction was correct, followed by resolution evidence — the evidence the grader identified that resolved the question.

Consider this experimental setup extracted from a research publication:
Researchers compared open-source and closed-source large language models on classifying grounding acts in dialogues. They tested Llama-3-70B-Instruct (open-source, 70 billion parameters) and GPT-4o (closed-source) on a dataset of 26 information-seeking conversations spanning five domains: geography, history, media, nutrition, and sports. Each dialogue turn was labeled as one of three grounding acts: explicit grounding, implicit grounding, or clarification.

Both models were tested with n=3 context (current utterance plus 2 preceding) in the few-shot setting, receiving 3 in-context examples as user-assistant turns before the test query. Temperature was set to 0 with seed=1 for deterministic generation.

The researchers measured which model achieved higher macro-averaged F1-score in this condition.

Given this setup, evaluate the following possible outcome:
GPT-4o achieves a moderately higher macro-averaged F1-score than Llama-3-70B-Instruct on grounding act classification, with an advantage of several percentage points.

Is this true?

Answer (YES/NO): YES